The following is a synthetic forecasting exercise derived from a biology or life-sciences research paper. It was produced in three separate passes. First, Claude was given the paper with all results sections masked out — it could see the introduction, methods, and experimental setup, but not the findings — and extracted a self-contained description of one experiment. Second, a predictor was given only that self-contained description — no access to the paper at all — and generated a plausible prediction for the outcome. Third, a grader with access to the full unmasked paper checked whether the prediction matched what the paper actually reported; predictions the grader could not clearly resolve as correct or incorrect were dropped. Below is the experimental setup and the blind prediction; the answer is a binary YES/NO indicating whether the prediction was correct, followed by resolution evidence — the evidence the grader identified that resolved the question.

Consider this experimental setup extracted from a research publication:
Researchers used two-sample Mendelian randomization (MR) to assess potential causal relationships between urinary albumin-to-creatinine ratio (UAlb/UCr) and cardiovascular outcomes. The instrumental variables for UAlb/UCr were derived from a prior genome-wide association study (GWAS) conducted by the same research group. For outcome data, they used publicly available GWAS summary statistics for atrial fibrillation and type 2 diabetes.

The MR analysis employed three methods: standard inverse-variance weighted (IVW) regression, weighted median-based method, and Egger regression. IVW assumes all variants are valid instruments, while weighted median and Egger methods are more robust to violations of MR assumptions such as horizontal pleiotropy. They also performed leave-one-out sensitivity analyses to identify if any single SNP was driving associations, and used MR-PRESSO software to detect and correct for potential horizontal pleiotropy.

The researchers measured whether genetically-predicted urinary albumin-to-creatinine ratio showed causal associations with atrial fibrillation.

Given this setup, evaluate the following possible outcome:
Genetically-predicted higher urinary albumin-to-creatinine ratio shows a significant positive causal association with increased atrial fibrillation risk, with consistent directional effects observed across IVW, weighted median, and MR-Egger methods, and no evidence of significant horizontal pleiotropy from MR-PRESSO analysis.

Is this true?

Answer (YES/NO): NO